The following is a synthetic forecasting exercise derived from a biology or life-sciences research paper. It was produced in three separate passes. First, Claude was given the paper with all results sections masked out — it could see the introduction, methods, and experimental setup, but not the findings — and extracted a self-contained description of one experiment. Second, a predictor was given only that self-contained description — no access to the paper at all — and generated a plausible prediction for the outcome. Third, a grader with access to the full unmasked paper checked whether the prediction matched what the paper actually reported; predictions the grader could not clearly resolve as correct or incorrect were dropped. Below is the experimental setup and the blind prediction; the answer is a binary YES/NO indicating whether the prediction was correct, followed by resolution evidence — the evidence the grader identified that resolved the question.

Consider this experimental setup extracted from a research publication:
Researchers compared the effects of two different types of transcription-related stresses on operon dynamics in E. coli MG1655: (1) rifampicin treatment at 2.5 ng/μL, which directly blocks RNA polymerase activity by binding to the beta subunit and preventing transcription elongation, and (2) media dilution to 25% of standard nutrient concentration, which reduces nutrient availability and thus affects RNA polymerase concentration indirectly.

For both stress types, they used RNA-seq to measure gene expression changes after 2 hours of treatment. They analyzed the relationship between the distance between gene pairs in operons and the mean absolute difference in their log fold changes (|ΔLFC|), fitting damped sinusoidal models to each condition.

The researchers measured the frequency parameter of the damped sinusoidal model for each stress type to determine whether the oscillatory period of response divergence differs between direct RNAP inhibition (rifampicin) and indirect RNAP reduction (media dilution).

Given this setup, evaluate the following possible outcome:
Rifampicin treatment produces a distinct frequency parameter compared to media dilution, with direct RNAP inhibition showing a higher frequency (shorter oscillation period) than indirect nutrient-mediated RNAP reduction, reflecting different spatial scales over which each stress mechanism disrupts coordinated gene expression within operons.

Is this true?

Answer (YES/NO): NO